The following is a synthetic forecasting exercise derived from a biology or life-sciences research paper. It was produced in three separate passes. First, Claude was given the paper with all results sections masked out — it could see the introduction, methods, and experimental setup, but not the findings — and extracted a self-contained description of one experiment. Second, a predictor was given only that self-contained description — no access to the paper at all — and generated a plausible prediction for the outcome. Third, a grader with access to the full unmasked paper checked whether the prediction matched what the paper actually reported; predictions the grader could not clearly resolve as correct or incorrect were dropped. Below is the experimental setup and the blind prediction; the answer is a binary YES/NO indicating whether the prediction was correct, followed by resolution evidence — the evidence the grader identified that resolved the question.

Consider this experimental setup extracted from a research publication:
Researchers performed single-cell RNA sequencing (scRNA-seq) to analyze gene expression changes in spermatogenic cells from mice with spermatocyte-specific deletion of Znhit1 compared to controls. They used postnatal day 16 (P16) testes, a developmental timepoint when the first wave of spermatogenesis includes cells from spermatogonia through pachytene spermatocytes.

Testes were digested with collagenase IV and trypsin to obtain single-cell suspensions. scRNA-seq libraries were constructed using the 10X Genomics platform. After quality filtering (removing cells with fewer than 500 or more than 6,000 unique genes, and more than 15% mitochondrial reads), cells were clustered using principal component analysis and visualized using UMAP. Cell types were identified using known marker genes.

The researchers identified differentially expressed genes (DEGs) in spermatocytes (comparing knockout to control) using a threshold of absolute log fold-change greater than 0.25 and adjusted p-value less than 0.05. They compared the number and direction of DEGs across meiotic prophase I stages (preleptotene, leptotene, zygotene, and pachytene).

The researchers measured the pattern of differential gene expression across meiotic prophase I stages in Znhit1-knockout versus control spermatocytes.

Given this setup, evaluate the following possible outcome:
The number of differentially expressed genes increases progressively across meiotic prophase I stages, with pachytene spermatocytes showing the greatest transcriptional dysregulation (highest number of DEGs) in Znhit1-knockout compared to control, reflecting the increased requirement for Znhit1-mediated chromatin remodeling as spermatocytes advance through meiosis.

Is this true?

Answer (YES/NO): YES